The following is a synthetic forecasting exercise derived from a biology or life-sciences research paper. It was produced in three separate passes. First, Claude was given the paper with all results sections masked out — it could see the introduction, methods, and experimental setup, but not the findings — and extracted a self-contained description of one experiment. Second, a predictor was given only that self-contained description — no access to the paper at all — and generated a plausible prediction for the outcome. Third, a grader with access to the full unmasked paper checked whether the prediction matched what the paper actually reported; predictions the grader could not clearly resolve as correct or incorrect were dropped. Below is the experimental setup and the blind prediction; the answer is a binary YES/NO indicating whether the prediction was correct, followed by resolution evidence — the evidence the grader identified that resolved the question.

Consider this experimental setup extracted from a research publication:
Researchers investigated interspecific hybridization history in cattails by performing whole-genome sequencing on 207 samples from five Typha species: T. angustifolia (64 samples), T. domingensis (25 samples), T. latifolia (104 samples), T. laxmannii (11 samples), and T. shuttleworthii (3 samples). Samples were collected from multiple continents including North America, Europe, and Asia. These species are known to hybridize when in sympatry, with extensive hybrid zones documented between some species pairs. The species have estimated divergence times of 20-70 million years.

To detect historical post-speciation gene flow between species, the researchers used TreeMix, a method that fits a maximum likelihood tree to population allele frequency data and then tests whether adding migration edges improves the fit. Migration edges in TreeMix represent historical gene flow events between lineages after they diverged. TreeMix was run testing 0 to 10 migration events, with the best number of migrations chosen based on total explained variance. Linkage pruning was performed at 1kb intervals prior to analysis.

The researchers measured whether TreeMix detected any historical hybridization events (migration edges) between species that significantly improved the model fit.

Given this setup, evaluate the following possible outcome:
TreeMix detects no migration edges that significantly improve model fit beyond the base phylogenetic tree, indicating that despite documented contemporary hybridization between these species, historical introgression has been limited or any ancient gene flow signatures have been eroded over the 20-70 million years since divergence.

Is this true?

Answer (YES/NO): YES